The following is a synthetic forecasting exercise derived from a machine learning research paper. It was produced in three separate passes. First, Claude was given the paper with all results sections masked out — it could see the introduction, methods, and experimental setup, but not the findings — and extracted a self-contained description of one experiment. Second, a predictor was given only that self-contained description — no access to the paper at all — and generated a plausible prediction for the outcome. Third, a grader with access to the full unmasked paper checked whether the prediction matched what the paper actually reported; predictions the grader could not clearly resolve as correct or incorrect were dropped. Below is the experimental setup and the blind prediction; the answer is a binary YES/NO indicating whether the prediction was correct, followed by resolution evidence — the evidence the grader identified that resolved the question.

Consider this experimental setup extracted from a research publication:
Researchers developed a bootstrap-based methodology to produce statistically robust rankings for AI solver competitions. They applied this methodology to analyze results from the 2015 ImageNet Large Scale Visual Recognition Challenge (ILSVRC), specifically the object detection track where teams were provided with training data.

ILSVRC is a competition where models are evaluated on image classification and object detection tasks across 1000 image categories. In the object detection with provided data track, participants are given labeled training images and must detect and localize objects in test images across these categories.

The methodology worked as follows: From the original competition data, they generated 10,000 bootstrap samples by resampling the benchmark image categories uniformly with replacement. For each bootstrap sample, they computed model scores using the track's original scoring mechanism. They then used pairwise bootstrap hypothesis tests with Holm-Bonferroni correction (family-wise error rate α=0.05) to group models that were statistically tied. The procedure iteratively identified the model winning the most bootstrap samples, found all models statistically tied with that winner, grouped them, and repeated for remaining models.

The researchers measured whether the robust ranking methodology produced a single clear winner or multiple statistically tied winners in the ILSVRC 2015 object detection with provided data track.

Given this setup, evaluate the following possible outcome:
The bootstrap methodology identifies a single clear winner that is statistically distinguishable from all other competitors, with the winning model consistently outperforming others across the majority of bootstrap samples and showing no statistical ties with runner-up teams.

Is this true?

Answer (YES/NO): YES